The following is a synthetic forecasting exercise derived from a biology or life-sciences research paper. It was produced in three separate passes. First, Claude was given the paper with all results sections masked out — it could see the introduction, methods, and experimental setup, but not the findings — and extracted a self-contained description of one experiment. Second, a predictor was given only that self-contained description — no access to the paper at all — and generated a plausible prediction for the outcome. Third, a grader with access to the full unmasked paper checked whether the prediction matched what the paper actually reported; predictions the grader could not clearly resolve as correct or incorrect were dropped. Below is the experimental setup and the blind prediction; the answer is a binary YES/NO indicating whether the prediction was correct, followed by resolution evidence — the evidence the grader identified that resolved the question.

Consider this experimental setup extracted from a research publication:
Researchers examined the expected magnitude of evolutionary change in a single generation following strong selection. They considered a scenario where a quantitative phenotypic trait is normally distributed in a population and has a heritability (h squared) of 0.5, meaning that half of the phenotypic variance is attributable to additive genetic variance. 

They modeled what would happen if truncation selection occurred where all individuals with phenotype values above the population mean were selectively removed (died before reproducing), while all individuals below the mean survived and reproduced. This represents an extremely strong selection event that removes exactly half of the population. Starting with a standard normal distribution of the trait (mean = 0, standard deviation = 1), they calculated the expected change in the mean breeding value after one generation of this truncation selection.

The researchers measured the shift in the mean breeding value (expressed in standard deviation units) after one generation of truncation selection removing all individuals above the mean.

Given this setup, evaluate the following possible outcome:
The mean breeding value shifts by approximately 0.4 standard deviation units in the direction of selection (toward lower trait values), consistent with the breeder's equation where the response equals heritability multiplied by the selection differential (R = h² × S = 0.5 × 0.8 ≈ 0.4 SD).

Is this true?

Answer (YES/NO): NO